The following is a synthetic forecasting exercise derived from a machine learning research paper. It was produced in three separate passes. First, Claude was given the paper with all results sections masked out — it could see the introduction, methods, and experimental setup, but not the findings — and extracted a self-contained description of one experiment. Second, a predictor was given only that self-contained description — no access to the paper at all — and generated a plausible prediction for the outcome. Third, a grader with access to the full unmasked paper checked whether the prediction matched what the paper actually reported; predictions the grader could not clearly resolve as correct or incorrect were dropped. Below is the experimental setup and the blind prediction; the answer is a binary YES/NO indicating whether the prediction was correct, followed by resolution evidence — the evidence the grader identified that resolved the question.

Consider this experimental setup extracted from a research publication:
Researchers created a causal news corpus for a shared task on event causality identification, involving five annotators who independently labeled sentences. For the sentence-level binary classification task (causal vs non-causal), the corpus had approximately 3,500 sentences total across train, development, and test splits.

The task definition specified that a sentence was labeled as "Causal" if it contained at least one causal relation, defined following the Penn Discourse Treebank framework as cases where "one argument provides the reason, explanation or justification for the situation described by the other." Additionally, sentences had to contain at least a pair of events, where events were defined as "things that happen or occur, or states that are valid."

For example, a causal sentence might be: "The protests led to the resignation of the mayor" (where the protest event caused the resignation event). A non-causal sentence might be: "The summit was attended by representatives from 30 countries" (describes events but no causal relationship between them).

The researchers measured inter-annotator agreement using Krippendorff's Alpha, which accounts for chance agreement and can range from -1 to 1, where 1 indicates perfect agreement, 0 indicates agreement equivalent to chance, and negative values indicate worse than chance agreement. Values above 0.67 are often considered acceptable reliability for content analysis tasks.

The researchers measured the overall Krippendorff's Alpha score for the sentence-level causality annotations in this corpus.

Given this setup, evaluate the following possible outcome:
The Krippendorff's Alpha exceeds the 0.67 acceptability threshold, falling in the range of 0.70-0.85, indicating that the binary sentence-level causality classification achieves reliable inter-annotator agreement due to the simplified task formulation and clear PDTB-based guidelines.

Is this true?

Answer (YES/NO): NO